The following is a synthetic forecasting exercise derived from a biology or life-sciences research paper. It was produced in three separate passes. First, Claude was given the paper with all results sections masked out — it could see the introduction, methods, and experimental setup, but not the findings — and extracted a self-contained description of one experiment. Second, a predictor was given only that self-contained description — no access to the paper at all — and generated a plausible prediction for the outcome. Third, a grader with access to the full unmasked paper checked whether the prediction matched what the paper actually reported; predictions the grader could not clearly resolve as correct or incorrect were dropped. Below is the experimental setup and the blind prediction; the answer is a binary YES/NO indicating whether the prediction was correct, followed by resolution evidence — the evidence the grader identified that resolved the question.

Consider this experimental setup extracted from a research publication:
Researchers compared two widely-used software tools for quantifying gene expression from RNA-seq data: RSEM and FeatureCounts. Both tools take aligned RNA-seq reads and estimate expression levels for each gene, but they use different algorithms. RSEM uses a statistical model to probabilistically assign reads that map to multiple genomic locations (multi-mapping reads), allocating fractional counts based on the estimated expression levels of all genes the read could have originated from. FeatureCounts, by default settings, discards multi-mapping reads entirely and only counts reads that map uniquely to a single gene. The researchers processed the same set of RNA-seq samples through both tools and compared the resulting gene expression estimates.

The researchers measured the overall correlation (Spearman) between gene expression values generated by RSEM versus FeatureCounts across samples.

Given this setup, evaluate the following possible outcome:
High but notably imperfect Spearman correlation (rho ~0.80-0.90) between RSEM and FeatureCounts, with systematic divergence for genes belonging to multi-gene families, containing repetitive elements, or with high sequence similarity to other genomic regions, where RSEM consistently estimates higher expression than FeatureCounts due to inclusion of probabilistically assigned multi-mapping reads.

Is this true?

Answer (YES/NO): NO